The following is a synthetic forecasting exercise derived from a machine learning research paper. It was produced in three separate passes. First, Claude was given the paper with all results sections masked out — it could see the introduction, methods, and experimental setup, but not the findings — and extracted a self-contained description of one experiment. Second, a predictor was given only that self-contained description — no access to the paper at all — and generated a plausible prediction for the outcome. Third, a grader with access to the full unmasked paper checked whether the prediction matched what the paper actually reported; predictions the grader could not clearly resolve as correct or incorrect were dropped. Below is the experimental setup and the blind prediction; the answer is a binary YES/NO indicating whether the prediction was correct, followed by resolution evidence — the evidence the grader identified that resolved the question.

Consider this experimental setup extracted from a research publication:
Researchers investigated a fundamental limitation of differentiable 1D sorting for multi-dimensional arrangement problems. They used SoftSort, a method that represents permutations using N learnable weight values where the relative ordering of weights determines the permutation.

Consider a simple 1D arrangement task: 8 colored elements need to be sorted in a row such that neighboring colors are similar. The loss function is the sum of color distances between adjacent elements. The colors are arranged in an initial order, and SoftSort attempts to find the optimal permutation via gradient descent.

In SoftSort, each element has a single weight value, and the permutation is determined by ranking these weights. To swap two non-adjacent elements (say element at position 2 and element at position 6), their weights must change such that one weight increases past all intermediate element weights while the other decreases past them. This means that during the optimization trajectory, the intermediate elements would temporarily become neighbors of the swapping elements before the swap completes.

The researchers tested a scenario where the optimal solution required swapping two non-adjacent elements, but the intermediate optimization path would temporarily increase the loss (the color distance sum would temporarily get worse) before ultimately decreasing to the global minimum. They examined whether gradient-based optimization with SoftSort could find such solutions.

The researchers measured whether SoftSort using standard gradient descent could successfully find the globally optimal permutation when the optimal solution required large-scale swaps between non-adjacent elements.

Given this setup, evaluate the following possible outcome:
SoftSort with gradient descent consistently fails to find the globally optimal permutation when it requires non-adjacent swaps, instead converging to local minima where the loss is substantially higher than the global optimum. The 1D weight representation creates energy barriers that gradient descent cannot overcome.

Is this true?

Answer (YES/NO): YES